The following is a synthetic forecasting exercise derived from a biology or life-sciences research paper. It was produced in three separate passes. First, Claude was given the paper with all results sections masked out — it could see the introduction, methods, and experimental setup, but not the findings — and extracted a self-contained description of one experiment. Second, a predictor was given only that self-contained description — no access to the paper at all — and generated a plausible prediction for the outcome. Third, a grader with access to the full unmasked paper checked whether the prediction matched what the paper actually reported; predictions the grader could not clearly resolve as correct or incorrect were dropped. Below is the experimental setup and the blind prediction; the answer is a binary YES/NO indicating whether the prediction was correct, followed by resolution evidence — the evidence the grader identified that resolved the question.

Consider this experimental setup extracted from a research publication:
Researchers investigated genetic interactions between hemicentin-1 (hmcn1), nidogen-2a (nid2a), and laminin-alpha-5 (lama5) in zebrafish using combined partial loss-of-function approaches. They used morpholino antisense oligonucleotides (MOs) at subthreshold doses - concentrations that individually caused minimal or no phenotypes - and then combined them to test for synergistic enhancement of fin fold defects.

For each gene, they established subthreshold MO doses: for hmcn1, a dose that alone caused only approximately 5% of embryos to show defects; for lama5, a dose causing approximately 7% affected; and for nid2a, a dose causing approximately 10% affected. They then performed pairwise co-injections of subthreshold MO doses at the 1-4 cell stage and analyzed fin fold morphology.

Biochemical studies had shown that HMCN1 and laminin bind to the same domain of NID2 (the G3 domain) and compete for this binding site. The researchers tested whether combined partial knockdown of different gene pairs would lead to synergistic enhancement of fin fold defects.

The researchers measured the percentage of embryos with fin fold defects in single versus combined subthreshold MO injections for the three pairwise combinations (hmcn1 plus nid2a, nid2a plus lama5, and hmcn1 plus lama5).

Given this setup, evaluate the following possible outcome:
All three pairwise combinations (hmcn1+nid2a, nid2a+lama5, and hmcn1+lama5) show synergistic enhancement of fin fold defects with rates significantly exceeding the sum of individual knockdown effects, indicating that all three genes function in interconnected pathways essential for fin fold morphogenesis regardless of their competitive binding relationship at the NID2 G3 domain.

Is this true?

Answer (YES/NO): NO